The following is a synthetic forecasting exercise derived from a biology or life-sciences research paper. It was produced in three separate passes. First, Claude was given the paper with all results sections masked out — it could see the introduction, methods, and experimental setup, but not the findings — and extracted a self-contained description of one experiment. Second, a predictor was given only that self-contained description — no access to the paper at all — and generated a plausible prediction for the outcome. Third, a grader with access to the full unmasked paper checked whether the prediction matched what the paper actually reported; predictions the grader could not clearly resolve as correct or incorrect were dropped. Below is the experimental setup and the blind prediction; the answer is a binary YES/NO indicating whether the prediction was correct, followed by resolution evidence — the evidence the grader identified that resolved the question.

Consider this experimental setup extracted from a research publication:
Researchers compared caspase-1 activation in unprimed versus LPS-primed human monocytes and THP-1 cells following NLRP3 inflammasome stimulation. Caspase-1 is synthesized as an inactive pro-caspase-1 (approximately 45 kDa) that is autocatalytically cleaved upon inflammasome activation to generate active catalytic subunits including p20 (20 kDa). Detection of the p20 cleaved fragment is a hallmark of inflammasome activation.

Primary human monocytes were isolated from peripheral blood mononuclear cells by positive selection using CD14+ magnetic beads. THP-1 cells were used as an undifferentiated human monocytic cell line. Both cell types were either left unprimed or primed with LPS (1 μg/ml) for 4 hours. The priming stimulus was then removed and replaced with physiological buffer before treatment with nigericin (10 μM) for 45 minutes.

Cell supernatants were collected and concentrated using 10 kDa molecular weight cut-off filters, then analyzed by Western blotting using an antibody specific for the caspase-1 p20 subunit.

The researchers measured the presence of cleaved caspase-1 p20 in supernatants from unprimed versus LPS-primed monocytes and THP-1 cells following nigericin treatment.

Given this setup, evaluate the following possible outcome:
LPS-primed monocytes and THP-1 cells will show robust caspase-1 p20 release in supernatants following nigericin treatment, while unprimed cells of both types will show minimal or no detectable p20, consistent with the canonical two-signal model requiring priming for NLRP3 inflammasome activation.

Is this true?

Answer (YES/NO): NO